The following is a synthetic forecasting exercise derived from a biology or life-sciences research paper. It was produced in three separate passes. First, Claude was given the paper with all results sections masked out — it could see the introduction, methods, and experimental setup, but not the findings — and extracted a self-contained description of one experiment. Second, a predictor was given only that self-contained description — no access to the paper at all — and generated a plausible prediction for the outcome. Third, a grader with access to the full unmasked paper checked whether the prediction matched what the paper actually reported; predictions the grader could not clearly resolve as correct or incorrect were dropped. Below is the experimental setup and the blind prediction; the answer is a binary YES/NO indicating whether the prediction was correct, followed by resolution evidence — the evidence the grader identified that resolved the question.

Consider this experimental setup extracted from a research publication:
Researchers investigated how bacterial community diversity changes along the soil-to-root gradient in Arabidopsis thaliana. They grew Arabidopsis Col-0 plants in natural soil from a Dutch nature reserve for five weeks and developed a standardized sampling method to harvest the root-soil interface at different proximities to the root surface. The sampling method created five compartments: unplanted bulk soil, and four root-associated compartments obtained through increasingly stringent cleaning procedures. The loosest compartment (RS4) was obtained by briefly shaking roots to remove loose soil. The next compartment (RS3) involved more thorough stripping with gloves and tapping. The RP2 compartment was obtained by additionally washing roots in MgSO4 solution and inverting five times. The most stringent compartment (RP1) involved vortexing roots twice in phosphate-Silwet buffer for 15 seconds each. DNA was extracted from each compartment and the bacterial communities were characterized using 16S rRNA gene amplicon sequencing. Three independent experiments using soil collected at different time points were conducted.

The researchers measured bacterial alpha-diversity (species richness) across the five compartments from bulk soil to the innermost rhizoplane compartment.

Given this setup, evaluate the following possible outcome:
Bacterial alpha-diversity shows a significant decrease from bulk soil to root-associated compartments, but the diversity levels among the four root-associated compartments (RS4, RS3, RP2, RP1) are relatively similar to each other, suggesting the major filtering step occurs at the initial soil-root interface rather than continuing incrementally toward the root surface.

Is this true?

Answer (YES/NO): NO